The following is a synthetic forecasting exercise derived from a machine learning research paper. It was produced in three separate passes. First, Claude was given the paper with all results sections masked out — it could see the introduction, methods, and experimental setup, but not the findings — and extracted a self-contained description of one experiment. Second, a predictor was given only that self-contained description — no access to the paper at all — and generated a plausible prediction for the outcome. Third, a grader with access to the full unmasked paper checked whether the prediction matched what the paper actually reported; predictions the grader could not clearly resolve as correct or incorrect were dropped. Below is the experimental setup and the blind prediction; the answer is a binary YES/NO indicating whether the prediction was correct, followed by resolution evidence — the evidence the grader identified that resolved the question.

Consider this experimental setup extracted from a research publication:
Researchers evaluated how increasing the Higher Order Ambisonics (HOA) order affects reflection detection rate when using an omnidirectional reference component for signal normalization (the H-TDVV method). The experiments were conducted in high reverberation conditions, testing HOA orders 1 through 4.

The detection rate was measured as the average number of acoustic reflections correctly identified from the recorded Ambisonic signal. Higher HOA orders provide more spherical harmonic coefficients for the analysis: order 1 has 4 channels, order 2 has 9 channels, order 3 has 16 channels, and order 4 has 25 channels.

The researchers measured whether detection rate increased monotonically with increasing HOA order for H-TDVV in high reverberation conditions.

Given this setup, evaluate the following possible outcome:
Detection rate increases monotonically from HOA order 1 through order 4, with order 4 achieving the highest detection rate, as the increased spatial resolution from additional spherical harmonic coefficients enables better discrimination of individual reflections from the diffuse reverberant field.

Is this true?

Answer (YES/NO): NO